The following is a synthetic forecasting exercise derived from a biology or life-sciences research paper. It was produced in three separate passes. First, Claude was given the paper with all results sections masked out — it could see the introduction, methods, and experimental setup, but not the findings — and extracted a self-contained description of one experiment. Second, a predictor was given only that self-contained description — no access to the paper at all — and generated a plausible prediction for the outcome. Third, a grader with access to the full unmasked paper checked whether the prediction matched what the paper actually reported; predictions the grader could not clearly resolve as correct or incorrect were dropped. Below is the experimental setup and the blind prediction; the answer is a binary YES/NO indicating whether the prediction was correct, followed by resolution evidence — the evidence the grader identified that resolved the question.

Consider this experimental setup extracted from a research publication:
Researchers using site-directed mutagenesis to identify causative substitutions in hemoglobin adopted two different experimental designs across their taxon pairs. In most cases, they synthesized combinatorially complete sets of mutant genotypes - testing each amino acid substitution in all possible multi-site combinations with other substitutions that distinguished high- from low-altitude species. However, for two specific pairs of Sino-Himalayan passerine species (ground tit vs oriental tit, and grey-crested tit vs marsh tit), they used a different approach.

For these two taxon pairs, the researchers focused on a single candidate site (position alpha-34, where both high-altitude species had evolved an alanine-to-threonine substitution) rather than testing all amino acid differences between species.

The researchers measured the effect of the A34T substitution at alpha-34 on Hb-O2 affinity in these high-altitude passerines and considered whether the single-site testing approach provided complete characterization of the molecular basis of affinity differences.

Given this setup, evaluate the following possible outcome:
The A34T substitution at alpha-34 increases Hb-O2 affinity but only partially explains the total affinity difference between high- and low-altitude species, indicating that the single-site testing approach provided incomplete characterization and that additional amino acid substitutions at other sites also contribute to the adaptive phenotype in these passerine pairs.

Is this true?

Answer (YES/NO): NO